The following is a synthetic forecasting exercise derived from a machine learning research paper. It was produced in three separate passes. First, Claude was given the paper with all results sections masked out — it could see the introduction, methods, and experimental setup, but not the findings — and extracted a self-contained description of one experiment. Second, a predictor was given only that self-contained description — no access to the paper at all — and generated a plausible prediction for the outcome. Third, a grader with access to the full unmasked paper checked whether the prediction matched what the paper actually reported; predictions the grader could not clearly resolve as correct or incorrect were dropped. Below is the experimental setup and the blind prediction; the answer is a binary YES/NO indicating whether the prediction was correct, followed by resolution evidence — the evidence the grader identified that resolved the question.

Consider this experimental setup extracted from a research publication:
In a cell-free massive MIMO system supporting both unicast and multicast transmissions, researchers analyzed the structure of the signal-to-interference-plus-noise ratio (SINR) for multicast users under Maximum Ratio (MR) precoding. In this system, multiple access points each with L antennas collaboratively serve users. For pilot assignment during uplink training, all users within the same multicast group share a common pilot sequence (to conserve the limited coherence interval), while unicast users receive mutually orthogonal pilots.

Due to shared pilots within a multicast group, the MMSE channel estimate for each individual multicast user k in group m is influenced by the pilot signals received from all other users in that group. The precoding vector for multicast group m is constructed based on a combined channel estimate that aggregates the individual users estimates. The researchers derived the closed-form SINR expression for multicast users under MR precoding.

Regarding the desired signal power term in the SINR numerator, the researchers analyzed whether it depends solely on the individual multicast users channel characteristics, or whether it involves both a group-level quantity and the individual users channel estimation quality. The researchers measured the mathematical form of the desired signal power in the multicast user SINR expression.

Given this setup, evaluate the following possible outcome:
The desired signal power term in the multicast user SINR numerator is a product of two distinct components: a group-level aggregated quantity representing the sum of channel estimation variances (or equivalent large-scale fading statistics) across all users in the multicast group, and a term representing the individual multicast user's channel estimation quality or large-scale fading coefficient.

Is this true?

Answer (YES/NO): YES